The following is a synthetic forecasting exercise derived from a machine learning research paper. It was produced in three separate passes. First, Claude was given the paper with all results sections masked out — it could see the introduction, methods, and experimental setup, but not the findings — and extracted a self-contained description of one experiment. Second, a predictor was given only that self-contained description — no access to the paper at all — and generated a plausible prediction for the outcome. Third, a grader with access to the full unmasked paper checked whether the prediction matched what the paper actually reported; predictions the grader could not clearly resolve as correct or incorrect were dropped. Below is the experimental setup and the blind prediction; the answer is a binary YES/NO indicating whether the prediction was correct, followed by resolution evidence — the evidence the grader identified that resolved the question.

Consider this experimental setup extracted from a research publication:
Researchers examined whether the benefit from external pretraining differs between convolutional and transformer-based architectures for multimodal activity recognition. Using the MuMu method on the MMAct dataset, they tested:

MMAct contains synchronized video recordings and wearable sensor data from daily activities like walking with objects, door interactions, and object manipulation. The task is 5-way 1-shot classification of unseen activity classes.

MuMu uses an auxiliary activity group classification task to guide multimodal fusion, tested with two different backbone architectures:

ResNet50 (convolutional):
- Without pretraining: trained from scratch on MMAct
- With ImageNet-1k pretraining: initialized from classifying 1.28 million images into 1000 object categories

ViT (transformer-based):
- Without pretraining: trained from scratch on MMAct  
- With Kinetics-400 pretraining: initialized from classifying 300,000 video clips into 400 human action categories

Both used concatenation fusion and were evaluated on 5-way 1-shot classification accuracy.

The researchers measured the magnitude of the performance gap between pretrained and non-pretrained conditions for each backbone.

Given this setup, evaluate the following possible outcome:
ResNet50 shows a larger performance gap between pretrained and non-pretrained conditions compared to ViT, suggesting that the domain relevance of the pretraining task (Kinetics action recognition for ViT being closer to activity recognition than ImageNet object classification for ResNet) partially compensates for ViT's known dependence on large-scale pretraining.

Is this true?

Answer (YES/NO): NO